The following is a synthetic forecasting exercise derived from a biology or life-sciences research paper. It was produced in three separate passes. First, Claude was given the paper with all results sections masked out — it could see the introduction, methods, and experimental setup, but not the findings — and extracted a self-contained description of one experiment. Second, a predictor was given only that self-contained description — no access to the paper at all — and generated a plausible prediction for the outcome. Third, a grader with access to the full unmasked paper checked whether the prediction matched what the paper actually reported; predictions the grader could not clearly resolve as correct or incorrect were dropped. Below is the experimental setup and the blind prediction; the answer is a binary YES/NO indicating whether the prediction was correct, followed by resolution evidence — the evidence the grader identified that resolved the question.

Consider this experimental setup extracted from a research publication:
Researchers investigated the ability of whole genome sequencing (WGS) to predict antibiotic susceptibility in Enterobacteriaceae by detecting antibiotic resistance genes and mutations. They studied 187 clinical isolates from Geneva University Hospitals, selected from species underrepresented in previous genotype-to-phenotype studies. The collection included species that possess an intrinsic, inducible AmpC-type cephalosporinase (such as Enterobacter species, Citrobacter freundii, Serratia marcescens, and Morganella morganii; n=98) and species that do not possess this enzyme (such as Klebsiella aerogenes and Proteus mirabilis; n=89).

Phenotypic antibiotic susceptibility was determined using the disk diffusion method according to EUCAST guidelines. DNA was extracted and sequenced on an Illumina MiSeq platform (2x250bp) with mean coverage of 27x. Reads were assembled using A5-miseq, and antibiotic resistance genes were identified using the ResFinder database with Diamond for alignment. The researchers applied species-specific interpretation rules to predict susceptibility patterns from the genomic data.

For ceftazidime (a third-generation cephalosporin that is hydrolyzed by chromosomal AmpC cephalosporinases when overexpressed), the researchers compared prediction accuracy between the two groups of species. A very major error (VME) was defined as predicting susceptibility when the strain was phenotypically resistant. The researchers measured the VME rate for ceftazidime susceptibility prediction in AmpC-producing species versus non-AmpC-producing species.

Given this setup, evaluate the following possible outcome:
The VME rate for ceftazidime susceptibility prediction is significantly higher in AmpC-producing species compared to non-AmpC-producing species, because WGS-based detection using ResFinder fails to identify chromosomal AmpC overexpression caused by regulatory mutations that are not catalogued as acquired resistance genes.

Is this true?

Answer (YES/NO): NO